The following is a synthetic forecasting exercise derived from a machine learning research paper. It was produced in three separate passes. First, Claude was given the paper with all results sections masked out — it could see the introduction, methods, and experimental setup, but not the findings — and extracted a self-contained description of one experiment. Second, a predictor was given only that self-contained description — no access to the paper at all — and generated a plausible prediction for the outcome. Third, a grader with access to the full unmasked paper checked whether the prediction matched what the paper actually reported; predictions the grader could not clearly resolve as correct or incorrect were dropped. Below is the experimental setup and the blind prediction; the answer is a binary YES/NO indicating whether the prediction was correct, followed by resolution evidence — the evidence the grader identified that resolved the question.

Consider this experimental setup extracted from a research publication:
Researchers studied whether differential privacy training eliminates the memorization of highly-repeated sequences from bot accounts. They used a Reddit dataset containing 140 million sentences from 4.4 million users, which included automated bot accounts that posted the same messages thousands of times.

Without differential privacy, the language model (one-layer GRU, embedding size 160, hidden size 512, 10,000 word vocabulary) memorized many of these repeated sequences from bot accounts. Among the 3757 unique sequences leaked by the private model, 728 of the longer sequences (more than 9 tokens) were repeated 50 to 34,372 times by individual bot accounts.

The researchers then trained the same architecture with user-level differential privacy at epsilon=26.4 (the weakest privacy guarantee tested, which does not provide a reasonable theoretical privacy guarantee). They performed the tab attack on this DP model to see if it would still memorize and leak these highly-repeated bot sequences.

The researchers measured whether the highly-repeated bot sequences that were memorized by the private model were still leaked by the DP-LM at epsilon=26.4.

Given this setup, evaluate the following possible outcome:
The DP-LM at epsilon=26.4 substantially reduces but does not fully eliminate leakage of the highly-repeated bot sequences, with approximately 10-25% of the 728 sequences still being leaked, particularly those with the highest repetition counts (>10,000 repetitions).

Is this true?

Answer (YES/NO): NO